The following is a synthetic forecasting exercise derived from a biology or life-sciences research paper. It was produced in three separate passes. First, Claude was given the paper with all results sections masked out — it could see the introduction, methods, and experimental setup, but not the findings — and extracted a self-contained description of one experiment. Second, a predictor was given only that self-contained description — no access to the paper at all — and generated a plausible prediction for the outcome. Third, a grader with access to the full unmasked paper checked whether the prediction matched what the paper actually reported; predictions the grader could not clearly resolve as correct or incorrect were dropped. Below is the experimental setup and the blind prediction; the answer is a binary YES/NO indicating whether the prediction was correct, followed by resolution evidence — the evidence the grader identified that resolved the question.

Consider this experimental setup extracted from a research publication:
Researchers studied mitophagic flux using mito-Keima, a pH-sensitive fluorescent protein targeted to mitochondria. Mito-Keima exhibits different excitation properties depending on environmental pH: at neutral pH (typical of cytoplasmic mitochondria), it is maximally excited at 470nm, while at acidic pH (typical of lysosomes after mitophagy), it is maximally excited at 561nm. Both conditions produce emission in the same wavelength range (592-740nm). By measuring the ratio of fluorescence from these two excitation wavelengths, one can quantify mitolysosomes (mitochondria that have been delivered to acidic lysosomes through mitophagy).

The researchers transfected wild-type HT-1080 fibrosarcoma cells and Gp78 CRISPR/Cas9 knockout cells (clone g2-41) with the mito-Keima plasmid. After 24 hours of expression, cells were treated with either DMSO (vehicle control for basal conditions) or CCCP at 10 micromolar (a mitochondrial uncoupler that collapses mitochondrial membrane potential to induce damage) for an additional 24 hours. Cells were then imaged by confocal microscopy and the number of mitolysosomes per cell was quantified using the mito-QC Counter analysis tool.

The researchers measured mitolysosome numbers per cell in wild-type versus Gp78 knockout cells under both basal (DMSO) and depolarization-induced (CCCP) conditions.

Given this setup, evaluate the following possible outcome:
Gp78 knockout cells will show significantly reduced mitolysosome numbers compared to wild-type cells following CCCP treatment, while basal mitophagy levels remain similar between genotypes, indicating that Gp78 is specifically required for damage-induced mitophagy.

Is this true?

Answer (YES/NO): NO